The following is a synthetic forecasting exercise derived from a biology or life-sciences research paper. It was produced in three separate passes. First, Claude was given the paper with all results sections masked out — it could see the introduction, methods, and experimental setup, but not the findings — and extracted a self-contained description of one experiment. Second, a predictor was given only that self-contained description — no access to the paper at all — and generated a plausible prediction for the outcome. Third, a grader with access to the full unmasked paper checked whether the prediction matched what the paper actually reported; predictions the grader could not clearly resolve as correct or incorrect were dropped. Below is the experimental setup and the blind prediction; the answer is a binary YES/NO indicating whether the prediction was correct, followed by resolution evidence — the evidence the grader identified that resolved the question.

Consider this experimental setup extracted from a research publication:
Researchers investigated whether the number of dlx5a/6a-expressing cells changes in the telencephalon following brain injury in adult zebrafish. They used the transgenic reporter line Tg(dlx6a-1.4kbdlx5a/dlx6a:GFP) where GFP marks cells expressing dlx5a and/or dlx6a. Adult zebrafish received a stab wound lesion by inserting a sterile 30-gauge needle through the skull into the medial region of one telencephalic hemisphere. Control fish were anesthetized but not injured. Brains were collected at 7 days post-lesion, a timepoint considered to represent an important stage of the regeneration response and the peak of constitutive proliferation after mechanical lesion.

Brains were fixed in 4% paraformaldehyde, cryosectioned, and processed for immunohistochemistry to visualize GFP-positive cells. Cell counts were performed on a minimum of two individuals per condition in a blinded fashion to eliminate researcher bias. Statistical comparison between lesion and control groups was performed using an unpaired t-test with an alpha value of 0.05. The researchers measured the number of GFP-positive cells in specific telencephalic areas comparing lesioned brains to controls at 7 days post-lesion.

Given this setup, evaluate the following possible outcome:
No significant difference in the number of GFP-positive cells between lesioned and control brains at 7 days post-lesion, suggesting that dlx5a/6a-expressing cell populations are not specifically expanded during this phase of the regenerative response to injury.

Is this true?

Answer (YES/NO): NO